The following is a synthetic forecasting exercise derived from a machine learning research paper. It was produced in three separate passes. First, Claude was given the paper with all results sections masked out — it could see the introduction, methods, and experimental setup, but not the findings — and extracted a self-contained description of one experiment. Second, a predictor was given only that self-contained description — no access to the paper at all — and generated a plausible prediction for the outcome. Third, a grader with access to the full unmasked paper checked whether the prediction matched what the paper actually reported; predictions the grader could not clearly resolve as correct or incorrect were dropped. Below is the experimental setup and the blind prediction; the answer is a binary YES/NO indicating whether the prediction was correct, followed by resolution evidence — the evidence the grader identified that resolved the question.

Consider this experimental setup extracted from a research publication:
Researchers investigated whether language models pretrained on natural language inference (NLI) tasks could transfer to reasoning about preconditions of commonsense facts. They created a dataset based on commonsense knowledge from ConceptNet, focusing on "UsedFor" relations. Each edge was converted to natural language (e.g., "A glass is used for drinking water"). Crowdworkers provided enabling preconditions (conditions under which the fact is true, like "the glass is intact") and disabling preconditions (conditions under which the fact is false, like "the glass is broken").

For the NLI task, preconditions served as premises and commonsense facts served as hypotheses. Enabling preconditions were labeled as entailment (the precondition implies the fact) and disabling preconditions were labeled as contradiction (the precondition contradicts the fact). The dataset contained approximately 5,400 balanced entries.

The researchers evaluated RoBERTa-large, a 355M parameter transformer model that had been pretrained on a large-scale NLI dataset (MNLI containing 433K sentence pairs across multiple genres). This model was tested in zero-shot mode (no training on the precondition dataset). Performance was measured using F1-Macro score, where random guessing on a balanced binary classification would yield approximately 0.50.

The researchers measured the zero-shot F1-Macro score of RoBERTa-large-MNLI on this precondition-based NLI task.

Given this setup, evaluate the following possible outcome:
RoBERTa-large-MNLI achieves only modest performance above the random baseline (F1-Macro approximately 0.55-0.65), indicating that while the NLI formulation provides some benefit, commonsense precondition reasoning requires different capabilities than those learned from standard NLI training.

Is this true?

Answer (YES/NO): NO